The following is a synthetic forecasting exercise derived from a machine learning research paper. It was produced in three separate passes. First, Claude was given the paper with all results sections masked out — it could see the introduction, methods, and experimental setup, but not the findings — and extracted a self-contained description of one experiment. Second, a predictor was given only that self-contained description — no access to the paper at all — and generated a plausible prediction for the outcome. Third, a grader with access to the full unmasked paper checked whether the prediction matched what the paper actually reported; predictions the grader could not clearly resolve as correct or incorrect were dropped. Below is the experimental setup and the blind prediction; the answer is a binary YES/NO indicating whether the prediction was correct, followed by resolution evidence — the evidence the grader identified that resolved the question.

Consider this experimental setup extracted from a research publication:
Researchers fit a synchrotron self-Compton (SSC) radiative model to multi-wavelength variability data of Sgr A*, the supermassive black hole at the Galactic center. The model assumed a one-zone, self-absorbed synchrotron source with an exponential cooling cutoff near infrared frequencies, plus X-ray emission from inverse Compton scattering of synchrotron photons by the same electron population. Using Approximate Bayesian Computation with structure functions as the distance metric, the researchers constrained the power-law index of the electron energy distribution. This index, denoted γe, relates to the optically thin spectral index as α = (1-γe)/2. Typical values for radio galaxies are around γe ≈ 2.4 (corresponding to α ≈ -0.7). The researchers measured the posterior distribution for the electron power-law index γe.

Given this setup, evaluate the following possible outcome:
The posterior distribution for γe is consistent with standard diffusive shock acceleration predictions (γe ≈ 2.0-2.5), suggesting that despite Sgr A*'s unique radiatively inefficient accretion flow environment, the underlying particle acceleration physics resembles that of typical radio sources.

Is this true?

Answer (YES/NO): NO